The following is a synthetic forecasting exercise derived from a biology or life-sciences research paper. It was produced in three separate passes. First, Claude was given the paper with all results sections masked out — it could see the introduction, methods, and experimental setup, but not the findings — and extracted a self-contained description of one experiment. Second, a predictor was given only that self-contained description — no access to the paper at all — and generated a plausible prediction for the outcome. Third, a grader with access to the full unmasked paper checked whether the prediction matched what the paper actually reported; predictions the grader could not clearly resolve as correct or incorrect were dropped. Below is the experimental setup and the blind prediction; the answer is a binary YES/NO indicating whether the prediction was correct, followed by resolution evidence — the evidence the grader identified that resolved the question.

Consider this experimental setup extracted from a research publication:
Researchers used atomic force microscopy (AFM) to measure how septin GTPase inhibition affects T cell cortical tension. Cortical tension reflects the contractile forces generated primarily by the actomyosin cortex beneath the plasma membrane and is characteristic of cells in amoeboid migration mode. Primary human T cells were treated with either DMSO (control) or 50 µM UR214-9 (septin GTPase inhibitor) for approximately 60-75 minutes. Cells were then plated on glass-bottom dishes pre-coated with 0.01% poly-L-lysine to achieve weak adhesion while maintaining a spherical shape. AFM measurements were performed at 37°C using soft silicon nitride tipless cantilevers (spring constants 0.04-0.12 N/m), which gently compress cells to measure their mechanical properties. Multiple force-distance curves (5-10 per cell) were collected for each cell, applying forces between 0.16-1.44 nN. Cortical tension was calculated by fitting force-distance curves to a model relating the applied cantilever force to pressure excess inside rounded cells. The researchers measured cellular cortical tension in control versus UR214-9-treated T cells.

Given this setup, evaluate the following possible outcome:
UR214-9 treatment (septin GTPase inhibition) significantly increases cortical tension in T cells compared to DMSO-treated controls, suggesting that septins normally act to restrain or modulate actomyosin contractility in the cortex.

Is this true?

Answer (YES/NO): NO